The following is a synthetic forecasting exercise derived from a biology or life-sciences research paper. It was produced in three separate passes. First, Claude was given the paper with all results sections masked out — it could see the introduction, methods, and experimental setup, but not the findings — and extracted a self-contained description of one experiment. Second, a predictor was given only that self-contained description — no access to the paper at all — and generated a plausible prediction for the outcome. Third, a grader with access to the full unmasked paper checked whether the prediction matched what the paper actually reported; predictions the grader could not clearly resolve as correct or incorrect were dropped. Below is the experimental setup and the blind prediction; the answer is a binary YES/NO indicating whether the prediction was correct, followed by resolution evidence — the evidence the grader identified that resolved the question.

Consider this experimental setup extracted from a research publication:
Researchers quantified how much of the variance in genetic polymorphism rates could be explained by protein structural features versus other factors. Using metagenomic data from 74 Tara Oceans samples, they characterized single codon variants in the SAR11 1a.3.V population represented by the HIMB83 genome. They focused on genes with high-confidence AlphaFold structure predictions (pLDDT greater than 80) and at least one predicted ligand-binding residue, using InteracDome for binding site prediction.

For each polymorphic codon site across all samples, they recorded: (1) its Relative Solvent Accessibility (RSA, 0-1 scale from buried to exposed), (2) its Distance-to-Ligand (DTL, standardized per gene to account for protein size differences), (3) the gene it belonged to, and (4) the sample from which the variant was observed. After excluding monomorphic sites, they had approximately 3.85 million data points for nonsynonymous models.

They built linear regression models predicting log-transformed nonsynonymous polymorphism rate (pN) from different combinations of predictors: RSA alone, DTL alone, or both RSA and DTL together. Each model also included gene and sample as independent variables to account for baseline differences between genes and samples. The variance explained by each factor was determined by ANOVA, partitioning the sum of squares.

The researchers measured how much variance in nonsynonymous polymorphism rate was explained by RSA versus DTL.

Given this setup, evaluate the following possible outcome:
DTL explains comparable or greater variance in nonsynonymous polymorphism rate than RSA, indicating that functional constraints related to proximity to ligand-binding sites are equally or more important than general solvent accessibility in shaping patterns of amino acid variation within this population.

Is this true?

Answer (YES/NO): NO